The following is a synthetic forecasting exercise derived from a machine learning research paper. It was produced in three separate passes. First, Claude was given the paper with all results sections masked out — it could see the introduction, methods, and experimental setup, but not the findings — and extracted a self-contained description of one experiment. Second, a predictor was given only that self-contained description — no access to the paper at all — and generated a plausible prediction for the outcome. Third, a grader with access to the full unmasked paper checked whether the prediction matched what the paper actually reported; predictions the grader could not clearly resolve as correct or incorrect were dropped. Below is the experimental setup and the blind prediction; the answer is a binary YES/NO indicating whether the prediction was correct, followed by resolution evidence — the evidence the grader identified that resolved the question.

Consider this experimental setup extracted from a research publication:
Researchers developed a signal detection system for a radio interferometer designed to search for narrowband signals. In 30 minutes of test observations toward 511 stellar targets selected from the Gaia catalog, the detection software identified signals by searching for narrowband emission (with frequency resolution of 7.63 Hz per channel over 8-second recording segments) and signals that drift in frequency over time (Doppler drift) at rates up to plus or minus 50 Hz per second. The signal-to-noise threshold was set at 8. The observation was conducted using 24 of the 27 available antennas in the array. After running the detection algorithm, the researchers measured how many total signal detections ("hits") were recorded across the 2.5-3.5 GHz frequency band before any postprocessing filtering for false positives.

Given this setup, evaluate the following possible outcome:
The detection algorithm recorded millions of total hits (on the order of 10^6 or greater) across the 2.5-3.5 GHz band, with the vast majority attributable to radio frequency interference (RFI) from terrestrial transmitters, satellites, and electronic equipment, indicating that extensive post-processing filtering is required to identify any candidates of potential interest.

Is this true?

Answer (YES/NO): NO